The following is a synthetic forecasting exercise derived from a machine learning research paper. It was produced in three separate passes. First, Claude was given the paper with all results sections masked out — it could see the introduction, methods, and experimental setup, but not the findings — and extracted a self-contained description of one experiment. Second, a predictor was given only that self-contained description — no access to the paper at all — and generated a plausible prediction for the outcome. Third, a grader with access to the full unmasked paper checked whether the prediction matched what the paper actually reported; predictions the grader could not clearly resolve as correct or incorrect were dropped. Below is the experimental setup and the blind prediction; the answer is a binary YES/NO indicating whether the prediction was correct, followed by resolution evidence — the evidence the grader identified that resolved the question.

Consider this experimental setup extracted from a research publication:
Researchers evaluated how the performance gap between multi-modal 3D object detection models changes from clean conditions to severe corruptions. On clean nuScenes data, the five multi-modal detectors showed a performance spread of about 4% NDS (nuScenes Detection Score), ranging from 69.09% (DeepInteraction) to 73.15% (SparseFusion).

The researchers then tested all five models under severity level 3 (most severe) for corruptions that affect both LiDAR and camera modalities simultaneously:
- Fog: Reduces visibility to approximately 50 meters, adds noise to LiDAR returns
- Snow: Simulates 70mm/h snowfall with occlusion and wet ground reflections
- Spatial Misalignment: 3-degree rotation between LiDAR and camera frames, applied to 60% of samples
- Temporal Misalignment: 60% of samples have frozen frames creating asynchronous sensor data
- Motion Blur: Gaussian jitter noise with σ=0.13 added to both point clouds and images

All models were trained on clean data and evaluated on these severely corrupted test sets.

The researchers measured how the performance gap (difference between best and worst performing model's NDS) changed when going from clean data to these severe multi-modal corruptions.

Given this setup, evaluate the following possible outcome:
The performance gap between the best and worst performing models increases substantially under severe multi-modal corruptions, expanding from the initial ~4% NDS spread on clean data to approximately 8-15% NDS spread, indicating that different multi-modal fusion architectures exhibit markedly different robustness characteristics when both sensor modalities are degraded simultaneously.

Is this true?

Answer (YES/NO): NO